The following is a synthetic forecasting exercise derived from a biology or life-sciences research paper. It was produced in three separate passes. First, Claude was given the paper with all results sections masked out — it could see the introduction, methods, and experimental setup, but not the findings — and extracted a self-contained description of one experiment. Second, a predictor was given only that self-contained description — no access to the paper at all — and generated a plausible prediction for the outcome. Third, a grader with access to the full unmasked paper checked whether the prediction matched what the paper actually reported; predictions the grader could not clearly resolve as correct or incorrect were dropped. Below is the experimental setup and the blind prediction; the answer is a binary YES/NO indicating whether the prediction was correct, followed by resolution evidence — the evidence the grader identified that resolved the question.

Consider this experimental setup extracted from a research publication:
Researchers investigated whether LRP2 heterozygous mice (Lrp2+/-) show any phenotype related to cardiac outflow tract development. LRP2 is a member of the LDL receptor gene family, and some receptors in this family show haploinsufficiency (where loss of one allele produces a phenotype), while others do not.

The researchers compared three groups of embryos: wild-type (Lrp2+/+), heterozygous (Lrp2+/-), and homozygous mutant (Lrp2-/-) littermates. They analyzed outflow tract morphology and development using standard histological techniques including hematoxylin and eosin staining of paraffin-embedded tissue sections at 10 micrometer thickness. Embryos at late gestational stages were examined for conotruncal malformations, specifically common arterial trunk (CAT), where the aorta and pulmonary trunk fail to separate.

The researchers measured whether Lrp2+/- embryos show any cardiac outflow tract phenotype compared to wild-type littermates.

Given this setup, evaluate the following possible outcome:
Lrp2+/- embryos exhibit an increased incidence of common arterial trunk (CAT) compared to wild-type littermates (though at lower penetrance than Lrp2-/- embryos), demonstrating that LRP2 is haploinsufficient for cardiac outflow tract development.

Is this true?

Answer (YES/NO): NO